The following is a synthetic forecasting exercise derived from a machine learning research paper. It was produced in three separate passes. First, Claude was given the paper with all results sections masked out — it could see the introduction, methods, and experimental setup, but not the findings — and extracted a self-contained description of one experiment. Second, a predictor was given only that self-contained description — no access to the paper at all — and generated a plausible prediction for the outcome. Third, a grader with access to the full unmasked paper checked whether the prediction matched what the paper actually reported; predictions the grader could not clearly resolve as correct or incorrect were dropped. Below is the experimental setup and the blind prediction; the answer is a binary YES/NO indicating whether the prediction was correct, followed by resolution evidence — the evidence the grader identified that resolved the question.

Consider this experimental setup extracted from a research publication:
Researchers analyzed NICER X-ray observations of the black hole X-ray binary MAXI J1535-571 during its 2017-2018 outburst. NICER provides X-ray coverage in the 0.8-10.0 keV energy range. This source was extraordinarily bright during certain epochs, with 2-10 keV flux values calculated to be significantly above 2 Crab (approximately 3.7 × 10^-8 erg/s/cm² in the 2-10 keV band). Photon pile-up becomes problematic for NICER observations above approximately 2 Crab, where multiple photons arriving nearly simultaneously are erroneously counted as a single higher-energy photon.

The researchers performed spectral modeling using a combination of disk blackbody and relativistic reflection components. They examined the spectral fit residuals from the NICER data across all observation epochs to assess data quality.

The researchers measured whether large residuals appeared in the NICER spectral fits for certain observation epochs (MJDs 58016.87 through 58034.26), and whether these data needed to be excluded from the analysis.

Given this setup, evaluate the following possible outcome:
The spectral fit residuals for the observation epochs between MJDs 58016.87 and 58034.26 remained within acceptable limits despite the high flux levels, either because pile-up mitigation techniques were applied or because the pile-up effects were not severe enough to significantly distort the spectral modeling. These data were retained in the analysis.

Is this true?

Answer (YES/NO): NO